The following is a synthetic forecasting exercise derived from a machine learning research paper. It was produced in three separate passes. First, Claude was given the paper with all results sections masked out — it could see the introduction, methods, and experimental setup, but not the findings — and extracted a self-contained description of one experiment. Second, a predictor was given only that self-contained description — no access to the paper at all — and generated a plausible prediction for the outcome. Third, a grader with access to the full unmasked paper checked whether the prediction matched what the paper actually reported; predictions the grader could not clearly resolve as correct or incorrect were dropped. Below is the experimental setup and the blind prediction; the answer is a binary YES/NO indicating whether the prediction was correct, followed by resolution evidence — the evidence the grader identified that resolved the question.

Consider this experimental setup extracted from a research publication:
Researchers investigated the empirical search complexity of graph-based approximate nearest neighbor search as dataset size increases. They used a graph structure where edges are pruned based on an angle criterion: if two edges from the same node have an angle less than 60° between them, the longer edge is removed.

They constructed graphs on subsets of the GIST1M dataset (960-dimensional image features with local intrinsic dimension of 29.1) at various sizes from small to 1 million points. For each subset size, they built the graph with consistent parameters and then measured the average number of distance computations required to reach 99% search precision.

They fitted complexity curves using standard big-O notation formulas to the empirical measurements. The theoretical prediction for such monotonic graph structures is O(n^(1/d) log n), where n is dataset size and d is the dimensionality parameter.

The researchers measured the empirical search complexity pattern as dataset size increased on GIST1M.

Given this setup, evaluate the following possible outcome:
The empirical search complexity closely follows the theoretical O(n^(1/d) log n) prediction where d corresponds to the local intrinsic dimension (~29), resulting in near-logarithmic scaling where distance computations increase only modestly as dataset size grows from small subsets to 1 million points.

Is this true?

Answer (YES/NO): YES